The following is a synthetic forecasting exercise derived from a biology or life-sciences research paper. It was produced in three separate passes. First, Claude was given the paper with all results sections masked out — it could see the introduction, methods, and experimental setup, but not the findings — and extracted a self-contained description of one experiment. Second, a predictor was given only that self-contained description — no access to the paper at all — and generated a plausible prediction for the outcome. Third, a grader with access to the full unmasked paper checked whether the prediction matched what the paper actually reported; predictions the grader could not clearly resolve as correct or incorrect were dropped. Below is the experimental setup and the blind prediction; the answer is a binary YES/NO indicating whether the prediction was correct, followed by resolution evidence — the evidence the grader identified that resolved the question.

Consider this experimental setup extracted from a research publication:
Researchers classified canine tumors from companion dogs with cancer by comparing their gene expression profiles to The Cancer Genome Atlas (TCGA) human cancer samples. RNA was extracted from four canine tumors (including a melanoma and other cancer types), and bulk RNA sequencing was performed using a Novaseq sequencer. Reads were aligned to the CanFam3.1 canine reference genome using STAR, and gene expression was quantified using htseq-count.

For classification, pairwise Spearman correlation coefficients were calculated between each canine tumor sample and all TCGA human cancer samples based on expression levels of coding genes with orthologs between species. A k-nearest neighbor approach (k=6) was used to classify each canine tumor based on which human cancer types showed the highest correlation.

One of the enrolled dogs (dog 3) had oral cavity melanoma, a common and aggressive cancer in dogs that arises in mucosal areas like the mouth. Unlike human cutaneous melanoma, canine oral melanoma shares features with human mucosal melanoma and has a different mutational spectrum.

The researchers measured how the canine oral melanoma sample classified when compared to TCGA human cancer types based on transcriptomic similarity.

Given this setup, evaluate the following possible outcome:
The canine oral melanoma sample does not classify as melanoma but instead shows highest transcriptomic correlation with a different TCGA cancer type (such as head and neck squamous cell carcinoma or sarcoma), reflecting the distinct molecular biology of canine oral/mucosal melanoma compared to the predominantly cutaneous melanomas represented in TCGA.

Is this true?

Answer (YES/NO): NO